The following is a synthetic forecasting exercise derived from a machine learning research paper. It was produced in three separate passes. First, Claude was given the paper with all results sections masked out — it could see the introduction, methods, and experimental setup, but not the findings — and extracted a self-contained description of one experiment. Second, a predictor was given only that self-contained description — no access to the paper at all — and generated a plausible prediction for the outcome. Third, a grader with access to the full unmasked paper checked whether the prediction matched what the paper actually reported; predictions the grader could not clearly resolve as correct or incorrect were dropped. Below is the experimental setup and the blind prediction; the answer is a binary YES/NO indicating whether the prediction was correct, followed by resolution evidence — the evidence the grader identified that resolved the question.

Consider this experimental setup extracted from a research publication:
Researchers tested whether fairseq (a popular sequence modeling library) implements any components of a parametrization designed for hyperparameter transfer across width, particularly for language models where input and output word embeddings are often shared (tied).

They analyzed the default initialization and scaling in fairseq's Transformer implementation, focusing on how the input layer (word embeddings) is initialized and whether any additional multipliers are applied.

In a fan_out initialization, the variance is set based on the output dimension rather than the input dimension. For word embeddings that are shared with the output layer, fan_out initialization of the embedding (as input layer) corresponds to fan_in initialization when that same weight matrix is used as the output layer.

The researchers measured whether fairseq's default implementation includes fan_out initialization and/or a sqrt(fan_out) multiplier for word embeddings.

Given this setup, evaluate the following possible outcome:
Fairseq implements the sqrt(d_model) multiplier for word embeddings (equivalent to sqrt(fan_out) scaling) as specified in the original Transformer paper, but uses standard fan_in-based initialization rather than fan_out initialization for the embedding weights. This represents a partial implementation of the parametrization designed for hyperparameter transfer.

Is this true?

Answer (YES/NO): NO